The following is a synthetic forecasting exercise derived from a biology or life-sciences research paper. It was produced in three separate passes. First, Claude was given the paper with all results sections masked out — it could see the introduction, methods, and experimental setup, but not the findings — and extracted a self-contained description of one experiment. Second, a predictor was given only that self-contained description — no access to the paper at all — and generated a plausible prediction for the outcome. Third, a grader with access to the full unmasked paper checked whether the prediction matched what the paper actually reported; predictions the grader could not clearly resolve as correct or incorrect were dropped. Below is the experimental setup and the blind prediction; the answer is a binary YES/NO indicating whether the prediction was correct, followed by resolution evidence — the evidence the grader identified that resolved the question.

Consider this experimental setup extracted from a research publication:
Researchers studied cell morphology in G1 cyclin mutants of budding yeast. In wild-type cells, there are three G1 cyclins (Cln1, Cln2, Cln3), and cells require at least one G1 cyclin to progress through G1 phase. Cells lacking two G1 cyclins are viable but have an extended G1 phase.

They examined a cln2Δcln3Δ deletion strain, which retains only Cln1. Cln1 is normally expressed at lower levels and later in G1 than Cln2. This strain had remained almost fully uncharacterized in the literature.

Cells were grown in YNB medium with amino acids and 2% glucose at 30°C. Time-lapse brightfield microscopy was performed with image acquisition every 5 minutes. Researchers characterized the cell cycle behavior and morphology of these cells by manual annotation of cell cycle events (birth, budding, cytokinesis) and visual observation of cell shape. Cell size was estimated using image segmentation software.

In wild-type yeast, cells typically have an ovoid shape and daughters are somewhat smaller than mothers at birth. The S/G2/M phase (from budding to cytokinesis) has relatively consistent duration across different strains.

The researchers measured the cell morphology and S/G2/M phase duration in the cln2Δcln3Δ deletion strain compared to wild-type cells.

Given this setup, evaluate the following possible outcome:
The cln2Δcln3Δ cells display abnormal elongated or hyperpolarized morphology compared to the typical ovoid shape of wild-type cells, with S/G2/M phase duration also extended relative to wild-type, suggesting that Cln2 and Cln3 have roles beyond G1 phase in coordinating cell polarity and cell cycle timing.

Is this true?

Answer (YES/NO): NO